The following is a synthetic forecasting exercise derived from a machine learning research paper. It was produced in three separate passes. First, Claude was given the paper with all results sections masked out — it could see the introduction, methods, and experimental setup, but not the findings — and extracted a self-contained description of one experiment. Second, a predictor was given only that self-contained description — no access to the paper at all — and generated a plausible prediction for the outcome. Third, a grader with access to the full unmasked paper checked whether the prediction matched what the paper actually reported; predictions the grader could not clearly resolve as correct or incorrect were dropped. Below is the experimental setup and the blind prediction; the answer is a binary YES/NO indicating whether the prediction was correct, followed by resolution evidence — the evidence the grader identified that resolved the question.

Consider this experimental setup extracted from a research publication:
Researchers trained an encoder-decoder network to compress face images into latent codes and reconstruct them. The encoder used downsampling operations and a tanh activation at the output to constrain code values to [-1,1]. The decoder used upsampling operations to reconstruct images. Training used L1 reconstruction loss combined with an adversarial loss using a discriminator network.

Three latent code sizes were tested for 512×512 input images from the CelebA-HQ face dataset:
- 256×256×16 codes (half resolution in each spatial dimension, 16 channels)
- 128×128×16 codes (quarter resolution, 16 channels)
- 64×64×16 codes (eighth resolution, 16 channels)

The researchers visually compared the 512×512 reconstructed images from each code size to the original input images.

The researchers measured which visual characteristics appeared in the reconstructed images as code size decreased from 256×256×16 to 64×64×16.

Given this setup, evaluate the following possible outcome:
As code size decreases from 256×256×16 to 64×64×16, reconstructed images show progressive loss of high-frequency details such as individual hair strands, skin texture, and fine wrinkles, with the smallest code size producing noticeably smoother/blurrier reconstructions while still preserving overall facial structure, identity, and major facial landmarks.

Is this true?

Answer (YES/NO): NO